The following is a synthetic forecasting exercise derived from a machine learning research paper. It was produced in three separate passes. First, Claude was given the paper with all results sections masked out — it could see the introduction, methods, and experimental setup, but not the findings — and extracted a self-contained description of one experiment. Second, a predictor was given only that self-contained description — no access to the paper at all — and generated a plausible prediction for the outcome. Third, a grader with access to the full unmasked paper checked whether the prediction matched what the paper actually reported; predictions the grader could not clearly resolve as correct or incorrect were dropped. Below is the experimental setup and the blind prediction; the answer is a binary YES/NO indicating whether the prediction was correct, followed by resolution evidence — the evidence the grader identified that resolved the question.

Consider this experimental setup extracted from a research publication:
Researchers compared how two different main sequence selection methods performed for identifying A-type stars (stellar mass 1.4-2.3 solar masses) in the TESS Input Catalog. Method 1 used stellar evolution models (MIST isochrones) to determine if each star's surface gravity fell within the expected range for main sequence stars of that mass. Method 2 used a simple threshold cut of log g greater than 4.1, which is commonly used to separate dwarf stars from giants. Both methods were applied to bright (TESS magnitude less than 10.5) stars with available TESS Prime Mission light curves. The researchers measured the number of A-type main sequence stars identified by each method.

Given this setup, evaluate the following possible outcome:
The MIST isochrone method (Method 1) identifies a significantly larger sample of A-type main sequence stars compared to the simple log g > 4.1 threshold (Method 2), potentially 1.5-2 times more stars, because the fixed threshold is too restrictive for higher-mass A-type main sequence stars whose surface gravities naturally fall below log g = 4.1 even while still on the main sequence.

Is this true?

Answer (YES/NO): NO